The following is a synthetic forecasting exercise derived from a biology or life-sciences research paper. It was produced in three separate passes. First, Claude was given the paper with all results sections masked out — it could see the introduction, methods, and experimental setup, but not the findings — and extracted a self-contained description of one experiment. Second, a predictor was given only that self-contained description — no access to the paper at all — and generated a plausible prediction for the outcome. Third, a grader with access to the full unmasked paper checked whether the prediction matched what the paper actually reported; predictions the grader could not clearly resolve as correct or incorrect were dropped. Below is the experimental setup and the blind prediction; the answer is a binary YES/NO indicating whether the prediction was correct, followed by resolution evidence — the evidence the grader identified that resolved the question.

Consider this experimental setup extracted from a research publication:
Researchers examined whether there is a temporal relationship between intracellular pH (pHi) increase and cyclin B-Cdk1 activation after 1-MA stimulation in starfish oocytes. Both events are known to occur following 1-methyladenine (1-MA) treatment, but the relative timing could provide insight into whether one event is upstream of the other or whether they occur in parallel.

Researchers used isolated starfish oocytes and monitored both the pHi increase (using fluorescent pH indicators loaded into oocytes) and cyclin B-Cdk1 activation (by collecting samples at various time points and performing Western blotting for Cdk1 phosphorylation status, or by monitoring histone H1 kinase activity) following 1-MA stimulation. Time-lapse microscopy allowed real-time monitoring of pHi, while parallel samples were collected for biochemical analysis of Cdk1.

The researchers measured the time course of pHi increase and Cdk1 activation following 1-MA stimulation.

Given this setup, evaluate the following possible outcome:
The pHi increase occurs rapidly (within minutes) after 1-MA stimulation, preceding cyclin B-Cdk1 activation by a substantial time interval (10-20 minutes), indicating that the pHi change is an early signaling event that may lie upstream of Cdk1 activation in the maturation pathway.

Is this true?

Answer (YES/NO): NO